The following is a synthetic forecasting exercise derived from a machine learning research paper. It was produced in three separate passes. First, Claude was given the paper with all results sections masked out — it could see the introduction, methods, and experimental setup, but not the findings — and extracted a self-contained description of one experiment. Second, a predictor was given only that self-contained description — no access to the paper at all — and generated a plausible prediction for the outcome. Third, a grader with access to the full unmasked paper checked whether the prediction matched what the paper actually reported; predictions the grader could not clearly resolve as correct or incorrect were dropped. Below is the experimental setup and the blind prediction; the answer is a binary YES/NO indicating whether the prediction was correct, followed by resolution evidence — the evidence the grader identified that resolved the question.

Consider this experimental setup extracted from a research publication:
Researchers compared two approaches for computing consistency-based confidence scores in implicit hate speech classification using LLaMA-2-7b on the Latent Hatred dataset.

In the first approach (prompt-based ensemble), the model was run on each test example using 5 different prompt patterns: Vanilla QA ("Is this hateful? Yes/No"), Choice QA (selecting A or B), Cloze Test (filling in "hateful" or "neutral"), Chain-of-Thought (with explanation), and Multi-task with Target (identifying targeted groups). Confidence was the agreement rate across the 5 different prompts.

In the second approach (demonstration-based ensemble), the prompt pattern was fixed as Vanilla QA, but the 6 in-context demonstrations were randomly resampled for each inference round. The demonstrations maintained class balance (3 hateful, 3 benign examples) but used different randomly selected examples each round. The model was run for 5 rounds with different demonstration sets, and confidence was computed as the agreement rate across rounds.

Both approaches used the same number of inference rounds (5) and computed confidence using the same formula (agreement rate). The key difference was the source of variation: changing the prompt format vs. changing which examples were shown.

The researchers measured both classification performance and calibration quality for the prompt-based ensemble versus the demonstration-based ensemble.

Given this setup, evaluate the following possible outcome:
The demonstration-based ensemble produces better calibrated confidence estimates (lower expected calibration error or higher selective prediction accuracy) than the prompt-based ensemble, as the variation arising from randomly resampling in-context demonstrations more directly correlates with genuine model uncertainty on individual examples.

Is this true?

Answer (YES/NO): NO